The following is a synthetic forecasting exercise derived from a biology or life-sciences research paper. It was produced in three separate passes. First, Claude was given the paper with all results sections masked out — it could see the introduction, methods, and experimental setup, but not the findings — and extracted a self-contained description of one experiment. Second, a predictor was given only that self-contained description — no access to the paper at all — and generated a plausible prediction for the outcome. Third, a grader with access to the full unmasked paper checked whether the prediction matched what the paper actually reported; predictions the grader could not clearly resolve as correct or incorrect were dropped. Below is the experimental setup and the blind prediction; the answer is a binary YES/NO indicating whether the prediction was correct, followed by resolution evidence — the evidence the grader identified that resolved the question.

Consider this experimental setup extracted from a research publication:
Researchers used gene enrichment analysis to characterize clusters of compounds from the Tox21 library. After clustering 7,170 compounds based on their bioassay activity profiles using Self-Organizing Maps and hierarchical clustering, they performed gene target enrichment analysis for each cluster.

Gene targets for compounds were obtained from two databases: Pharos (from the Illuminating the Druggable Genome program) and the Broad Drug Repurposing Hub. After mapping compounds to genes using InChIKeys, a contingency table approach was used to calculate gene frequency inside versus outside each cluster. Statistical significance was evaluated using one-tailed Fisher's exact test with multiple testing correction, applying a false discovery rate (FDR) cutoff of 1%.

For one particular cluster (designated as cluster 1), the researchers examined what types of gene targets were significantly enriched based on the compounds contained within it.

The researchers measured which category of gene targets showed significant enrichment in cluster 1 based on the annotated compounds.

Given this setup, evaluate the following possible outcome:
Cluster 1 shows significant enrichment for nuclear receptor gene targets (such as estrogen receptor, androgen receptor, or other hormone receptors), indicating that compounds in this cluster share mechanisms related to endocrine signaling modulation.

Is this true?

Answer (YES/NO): NO